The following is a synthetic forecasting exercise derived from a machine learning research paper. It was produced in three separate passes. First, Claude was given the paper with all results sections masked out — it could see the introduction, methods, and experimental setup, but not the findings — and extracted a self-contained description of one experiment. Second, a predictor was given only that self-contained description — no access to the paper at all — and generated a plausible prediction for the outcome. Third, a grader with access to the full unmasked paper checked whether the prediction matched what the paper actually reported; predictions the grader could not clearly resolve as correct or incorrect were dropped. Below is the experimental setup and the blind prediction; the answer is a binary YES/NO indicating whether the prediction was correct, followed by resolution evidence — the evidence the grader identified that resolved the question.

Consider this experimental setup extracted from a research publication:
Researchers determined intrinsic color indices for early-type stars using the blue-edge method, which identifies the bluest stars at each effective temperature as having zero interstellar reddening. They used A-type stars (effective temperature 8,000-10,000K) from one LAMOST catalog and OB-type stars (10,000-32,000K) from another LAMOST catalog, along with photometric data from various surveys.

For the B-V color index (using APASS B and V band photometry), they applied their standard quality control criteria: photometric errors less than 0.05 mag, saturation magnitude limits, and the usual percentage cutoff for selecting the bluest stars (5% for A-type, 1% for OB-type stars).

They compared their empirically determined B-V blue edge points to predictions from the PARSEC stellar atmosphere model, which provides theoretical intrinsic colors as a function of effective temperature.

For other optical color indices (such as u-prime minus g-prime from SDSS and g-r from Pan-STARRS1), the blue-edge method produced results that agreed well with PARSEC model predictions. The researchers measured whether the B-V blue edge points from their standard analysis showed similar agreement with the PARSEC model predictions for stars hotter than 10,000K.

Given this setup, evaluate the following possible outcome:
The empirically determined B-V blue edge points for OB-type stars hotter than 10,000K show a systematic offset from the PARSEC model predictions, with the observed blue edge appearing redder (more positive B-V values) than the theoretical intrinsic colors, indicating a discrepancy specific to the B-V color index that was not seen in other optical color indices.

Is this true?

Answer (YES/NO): YES